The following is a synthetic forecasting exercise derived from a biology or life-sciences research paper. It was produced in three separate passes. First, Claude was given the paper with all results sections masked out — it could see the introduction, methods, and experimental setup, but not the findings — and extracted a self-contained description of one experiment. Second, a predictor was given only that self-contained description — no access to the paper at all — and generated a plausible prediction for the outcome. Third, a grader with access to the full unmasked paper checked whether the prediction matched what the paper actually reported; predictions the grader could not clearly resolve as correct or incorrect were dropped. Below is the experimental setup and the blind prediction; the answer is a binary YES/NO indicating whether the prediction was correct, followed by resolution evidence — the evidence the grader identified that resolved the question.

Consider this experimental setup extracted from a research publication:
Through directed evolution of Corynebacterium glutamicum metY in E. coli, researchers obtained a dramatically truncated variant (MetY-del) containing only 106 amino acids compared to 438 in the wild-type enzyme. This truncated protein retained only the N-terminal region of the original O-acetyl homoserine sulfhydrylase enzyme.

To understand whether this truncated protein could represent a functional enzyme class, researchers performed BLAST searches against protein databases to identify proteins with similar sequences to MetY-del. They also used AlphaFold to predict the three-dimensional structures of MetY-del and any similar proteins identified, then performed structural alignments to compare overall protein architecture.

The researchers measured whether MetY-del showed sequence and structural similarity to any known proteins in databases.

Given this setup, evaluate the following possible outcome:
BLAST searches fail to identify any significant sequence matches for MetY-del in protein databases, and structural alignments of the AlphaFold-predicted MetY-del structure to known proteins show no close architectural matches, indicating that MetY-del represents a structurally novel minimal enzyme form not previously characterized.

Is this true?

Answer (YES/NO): NO